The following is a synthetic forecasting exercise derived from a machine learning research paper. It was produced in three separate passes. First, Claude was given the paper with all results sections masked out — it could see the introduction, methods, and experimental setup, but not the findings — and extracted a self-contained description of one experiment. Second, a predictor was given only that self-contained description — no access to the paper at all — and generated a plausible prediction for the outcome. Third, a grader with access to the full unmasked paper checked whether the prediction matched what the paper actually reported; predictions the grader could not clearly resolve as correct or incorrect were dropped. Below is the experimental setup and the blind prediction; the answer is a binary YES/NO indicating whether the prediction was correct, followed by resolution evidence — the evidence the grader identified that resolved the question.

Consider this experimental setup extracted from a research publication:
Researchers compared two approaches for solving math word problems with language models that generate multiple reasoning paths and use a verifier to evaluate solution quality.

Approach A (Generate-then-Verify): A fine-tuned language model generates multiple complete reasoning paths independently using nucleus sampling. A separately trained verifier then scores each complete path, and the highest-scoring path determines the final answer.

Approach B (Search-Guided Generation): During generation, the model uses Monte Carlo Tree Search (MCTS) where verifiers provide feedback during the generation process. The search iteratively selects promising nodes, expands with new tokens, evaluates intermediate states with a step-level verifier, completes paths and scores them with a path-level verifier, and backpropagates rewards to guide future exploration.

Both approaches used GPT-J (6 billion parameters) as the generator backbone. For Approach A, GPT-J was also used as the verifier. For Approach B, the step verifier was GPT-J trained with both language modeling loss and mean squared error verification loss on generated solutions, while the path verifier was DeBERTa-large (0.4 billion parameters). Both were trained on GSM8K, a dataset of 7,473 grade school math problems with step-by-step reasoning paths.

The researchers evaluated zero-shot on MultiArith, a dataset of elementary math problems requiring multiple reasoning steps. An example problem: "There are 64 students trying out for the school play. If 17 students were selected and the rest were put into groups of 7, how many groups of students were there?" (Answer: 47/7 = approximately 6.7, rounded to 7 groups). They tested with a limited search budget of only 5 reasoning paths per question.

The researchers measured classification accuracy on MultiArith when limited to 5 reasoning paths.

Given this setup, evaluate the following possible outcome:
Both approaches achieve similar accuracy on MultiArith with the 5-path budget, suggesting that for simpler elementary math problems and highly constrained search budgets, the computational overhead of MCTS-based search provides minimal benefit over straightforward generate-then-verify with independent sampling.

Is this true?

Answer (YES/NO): NO